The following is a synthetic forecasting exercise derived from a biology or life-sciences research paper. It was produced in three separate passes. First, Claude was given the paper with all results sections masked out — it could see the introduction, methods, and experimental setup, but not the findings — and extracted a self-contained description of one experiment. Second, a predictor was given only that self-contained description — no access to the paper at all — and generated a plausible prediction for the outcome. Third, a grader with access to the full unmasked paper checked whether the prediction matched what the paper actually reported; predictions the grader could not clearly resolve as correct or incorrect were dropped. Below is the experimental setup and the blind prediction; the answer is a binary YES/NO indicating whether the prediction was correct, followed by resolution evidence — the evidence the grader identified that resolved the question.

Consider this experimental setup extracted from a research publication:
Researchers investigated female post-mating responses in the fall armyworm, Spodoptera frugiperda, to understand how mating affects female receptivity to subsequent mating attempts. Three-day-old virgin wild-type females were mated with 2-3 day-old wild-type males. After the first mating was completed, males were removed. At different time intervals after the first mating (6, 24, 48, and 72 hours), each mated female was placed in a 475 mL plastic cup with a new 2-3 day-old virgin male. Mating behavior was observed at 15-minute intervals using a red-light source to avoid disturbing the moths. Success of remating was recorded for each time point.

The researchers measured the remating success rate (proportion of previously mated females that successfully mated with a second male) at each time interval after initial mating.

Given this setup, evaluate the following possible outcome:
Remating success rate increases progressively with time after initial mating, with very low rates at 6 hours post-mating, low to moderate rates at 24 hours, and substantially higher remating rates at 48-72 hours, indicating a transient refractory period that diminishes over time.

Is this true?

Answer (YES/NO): NO